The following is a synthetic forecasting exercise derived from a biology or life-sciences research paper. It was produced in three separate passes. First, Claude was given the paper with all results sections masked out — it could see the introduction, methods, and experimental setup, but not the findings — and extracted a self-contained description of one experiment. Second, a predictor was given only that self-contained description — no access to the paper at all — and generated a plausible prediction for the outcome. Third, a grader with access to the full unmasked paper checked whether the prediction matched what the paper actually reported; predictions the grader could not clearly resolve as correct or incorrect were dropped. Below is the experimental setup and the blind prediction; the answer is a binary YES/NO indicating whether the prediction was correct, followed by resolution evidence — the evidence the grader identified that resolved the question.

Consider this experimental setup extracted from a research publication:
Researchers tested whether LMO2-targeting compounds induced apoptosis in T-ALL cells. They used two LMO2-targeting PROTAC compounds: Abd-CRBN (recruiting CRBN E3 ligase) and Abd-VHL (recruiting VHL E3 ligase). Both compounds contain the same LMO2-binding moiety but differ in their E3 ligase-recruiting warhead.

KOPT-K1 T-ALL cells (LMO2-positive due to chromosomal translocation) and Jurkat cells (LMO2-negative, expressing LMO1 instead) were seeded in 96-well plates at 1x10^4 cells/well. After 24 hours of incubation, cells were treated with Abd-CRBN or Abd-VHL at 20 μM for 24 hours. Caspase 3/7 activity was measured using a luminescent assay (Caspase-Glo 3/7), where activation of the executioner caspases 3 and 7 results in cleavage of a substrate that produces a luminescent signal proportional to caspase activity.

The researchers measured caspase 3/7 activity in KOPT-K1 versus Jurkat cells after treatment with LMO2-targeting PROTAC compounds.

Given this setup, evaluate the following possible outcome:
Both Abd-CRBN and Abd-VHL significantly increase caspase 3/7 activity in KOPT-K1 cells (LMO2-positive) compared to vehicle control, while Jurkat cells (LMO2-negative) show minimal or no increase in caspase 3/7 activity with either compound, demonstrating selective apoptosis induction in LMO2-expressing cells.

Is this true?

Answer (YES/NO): YES